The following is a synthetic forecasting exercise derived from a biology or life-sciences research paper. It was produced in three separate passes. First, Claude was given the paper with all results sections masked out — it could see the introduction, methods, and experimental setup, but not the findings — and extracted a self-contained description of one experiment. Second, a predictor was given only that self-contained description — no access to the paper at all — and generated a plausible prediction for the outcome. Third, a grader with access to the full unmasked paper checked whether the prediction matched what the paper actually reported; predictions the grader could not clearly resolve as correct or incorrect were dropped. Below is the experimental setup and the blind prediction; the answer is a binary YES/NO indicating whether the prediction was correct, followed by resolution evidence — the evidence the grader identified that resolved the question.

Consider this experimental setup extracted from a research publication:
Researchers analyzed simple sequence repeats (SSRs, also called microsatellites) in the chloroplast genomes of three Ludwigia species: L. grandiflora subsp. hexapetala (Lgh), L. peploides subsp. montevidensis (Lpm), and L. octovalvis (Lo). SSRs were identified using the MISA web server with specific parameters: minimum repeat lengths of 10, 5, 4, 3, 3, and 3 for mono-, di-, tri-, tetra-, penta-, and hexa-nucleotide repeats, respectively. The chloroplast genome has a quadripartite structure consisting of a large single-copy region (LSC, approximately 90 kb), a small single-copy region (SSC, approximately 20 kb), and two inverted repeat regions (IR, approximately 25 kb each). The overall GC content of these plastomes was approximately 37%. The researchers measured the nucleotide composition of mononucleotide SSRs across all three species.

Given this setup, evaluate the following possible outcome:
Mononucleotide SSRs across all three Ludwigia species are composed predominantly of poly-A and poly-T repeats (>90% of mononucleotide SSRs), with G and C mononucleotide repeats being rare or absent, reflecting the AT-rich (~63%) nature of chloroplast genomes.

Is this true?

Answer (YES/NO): YES